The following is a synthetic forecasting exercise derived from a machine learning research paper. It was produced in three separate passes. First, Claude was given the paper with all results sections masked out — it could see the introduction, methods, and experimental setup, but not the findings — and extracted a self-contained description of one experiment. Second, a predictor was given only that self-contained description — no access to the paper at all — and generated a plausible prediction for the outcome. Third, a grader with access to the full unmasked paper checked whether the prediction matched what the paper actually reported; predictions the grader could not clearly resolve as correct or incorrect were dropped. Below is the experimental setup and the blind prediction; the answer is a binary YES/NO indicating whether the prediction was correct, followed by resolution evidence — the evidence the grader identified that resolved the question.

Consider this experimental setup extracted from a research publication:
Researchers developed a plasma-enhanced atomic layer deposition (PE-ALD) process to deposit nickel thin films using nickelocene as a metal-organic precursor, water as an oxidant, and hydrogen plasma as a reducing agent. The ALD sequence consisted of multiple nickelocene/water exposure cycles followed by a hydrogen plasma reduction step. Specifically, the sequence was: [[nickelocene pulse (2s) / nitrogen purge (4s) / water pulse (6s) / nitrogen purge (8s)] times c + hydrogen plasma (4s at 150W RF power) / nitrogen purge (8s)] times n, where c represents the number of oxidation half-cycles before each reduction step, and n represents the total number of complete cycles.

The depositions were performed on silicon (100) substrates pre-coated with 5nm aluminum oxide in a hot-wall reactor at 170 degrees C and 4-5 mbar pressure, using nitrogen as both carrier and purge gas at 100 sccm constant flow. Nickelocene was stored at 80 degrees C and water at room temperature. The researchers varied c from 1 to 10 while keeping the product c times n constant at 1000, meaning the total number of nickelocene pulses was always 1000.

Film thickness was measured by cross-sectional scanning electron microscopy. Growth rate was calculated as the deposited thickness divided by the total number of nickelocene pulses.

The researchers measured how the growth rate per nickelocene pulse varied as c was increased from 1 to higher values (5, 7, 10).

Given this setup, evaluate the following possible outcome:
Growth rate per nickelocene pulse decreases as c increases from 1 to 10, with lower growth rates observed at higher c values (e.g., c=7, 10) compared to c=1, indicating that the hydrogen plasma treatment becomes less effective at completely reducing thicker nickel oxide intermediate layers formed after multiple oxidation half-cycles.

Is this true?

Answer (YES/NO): NO